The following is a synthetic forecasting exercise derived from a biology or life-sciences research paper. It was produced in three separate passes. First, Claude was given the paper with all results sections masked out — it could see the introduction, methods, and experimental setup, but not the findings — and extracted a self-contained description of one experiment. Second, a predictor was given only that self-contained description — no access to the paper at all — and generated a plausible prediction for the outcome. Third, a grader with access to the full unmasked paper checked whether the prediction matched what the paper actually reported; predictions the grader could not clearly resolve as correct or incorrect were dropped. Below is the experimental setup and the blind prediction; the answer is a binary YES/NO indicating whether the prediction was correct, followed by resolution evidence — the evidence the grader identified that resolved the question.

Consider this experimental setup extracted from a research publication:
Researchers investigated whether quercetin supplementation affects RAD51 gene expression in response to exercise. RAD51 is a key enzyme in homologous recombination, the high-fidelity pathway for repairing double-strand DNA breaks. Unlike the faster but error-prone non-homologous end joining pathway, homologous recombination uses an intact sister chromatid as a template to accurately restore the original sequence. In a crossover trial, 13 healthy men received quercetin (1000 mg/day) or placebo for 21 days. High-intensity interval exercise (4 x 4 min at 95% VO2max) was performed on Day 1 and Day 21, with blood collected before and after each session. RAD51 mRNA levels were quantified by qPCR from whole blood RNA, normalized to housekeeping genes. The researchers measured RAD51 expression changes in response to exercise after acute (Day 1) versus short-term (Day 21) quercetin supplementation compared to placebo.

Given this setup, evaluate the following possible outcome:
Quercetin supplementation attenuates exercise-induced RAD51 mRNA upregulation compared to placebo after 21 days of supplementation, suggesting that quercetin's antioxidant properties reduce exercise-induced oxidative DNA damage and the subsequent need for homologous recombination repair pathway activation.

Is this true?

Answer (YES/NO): NO